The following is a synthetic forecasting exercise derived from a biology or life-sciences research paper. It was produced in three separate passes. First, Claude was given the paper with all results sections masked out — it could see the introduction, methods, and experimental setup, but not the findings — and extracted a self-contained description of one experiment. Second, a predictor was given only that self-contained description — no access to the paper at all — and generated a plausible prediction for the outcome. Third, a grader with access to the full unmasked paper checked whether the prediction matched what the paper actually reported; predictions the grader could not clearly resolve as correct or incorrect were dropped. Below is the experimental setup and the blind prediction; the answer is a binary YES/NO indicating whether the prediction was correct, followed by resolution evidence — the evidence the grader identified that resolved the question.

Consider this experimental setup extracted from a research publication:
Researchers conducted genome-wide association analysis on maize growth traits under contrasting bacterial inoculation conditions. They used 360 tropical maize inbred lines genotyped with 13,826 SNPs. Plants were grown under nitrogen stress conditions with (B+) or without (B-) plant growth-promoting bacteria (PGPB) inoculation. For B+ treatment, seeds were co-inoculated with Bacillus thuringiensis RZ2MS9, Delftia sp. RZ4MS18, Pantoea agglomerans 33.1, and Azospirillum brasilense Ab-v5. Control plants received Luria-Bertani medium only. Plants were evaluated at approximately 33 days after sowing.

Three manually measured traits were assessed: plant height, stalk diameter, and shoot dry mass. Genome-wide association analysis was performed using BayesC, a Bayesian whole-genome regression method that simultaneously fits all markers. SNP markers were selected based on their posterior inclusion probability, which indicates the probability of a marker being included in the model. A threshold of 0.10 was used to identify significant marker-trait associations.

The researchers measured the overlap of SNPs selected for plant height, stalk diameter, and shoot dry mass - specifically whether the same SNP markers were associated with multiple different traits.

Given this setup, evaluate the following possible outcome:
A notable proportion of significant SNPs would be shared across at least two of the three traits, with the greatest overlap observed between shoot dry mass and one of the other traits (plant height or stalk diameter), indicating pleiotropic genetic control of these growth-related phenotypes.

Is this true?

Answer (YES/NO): NO